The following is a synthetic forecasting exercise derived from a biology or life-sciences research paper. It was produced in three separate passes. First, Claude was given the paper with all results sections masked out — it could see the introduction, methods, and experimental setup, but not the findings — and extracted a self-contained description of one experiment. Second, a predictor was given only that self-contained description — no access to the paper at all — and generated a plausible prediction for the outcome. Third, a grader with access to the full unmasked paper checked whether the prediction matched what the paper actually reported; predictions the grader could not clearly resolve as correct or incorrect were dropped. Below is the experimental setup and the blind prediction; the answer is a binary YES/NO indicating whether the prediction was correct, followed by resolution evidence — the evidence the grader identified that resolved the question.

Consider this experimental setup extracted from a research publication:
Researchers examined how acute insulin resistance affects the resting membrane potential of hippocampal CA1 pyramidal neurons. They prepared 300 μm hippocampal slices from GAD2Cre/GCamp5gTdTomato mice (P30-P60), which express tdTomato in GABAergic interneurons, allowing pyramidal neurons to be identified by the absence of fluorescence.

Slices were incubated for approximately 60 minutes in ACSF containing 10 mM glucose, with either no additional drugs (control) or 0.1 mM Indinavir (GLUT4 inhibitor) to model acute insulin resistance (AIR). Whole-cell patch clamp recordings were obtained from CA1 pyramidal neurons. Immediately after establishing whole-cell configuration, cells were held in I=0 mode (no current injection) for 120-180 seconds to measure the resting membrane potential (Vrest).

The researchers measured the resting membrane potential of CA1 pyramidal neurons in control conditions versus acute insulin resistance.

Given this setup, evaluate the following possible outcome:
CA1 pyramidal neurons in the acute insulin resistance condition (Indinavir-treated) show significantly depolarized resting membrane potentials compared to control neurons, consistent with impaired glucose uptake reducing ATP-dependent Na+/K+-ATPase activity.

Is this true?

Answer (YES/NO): NO